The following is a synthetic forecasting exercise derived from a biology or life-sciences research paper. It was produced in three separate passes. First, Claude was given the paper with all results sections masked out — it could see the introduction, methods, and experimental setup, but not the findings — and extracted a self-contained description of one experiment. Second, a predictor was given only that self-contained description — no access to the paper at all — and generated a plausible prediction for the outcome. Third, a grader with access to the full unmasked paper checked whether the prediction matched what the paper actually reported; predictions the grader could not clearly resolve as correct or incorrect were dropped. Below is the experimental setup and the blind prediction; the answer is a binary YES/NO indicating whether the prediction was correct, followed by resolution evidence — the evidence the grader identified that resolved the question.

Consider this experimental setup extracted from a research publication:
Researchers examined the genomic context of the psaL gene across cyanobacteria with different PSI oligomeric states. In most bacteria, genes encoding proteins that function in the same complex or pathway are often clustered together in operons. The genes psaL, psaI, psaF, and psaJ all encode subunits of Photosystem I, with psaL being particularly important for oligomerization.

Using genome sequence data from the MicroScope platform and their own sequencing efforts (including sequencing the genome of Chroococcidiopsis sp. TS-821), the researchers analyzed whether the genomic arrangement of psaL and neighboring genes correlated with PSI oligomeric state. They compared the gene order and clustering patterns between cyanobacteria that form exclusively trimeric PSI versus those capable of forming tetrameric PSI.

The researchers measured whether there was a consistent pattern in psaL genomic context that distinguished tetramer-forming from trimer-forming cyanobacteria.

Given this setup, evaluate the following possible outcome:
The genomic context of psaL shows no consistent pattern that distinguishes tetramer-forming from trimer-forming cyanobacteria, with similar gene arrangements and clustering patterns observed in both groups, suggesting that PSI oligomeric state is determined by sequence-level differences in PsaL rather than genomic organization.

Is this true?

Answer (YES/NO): NO